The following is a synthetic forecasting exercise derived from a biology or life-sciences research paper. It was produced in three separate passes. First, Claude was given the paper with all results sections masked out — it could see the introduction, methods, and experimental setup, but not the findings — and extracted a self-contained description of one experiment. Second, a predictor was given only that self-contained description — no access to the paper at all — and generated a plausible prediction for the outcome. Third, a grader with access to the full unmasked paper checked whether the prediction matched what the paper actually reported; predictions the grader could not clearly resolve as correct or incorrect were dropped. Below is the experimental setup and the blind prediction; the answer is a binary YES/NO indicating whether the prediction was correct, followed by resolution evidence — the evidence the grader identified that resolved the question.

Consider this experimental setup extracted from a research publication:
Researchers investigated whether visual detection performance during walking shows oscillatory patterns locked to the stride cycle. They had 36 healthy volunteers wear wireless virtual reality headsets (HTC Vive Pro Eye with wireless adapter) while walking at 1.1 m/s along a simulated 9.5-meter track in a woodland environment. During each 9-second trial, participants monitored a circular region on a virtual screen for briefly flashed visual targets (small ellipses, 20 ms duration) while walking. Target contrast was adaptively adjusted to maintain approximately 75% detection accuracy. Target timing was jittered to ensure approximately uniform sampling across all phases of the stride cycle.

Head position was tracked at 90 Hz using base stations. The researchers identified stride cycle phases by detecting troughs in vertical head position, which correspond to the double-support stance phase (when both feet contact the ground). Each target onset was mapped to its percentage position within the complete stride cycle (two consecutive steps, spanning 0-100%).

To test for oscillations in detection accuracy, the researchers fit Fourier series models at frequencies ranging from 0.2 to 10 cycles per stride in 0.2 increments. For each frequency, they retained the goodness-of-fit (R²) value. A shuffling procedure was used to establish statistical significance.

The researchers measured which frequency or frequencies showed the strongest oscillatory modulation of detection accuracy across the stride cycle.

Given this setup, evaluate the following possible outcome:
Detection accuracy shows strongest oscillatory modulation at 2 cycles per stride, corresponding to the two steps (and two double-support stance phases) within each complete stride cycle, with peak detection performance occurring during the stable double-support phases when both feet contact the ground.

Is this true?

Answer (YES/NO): NO